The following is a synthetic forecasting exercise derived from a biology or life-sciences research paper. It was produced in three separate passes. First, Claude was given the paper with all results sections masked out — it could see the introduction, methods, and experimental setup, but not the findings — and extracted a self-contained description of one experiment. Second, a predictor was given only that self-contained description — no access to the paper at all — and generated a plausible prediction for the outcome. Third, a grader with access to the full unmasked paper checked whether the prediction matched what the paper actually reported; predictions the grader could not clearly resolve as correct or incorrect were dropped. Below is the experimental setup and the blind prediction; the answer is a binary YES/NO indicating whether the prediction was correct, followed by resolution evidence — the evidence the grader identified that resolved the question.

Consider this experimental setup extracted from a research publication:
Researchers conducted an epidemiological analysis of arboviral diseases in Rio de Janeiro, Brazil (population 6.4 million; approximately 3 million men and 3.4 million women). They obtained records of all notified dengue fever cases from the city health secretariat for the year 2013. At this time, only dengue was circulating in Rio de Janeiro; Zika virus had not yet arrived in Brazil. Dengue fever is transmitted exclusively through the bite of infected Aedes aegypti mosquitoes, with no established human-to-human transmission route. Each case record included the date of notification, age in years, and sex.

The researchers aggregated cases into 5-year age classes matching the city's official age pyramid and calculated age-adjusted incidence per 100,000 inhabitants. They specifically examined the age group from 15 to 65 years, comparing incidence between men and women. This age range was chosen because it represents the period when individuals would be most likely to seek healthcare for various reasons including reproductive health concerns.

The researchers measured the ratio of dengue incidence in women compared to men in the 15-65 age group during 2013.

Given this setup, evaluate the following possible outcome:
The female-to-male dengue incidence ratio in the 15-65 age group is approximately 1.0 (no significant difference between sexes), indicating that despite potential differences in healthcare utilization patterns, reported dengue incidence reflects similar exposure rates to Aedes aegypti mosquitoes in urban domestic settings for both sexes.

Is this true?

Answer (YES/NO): NO